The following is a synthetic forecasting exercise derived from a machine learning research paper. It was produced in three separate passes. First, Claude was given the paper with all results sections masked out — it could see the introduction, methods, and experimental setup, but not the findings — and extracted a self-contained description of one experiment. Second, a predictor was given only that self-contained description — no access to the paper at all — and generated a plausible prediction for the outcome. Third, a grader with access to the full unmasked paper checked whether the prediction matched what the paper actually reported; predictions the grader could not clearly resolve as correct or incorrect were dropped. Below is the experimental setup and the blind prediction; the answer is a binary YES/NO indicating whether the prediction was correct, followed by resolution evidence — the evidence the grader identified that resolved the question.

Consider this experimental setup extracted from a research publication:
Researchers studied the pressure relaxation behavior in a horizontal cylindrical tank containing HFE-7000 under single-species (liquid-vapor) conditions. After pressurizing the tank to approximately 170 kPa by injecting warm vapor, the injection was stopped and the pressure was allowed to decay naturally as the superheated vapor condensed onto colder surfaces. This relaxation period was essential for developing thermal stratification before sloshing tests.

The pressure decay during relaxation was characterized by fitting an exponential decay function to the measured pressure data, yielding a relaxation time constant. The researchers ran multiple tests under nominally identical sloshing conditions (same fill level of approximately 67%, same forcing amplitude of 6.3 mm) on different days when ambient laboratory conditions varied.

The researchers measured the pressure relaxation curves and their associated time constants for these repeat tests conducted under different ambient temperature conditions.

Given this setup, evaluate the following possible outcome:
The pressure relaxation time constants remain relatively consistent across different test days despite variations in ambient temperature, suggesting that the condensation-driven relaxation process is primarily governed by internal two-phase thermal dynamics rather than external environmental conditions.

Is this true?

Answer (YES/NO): NO